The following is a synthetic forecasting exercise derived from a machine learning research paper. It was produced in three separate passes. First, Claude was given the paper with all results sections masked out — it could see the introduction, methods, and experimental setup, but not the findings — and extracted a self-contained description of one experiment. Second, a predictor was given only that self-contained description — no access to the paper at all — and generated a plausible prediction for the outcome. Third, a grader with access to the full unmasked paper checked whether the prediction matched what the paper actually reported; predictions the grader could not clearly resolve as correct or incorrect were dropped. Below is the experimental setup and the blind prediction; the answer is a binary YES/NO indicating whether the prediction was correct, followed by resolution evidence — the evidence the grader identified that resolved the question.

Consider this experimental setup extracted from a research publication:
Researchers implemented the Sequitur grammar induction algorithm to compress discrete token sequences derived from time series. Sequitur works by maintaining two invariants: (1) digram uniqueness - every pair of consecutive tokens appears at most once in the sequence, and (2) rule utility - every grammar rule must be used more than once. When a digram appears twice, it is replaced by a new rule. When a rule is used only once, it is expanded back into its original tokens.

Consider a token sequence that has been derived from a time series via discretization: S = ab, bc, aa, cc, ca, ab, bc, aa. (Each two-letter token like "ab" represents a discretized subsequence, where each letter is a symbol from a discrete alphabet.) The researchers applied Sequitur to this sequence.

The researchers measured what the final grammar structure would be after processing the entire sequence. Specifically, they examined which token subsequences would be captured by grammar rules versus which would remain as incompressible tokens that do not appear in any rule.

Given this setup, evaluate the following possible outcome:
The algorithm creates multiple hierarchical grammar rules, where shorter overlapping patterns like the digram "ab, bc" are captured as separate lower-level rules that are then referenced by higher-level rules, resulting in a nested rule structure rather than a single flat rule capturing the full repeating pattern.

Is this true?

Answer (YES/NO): NO